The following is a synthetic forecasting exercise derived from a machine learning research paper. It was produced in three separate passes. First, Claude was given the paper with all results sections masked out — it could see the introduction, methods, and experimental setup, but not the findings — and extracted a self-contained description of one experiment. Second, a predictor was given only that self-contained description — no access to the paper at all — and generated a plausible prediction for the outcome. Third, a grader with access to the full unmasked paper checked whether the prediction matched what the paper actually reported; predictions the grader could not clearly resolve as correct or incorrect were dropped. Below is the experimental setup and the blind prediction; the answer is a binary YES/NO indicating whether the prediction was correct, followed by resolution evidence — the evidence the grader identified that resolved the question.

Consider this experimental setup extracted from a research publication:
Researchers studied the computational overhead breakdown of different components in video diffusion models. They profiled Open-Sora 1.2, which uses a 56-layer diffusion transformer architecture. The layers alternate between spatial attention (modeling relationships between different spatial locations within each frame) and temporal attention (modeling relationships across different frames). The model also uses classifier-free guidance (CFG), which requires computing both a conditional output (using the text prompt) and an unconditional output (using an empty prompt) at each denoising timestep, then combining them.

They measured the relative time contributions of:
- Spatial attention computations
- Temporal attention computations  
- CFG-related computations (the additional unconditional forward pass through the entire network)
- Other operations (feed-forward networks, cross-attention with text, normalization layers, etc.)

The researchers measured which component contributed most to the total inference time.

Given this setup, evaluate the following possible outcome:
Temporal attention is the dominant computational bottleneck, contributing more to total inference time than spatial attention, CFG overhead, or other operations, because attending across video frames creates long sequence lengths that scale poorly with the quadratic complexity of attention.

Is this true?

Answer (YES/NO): NO